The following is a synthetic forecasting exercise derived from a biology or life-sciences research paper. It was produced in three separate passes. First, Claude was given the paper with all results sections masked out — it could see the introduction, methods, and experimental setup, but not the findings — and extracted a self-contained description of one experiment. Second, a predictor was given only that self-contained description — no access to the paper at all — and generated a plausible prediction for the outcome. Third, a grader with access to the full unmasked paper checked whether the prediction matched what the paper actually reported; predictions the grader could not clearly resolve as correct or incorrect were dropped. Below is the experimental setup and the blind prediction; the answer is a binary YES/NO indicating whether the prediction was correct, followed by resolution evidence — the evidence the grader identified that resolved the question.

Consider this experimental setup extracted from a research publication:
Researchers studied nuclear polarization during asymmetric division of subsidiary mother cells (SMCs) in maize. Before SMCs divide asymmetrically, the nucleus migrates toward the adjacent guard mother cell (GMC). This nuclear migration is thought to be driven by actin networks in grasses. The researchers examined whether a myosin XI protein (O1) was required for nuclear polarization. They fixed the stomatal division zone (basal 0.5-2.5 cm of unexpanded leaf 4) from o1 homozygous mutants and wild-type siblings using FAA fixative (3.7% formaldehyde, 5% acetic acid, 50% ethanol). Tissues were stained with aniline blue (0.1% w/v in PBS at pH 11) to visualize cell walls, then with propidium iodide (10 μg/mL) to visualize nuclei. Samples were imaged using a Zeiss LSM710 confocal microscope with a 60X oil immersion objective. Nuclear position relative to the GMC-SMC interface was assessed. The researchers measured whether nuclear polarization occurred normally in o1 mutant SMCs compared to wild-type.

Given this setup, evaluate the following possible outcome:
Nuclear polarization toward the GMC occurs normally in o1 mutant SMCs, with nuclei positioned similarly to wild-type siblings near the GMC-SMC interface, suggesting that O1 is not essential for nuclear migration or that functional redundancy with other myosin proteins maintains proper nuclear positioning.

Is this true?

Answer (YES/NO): YES